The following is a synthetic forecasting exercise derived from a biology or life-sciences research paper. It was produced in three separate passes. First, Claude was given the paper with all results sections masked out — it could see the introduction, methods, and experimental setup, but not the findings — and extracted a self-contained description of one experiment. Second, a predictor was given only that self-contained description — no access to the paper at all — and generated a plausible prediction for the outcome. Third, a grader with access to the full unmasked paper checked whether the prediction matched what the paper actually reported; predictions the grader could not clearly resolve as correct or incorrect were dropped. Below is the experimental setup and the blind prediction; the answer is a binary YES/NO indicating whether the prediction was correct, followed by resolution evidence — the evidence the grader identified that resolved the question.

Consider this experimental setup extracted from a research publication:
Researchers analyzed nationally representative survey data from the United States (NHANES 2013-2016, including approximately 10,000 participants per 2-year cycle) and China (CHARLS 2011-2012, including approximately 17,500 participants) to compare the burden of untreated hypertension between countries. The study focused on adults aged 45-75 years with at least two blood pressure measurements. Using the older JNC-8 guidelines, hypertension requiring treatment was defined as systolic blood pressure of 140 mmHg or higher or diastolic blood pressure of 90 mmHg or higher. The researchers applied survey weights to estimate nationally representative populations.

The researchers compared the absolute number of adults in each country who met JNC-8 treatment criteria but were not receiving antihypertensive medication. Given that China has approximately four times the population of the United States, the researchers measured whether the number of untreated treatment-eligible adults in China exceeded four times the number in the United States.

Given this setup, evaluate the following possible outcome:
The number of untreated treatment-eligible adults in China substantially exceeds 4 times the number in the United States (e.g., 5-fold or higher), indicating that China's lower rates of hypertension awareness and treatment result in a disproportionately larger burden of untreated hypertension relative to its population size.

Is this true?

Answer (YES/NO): YES